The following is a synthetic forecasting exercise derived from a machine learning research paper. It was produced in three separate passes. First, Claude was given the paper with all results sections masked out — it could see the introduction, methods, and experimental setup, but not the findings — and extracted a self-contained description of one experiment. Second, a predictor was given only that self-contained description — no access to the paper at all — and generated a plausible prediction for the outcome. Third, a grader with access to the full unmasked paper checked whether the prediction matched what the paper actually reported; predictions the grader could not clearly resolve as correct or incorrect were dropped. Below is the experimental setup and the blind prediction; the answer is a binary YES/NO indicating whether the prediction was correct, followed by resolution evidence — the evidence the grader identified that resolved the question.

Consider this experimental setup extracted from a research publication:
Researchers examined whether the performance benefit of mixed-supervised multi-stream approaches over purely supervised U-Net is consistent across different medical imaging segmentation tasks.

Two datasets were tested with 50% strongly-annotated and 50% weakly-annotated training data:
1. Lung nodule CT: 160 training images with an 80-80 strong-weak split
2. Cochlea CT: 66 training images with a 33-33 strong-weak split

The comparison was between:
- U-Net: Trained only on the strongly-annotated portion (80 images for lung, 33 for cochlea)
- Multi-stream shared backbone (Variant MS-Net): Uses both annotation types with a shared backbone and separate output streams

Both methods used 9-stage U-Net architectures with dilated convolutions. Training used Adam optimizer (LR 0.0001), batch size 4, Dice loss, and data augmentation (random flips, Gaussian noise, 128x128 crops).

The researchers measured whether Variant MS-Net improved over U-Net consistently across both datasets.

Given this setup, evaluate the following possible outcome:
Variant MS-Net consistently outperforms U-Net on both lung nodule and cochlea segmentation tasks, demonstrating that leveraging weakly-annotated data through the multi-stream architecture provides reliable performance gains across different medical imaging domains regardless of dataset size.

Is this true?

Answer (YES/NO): NO